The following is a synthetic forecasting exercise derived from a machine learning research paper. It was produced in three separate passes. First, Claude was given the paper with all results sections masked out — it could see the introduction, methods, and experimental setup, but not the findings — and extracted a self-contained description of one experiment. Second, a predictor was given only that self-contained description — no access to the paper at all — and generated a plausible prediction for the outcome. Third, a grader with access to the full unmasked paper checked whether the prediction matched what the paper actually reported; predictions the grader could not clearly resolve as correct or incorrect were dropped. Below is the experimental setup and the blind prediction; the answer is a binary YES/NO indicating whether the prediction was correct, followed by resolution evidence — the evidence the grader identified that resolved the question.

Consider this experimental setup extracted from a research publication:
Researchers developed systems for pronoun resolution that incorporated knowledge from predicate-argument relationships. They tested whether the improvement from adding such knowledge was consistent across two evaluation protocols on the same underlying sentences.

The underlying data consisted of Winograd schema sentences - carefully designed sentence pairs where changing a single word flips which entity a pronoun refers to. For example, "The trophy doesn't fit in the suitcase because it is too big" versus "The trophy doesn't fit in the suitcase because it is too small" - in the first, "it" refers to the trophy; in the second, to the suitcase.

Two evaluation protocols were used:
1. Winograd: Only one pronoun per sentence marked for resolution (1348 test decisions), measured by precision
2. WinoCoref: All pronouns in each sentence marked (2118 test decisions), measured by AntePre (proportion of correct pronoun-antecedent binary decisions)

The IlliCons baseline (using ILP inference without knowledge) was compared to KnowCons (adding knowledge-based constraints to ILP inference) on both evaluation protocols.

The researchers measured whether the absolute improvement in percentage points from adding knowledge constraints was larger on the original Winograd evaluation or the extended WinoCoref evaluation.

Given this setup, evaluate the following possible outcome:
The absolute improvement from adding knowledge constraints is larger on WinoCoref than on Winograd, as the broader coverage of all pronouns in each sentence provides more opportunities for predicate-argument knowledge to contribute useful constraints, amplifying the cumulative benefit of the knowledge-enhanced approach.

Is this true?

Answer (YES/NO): NO